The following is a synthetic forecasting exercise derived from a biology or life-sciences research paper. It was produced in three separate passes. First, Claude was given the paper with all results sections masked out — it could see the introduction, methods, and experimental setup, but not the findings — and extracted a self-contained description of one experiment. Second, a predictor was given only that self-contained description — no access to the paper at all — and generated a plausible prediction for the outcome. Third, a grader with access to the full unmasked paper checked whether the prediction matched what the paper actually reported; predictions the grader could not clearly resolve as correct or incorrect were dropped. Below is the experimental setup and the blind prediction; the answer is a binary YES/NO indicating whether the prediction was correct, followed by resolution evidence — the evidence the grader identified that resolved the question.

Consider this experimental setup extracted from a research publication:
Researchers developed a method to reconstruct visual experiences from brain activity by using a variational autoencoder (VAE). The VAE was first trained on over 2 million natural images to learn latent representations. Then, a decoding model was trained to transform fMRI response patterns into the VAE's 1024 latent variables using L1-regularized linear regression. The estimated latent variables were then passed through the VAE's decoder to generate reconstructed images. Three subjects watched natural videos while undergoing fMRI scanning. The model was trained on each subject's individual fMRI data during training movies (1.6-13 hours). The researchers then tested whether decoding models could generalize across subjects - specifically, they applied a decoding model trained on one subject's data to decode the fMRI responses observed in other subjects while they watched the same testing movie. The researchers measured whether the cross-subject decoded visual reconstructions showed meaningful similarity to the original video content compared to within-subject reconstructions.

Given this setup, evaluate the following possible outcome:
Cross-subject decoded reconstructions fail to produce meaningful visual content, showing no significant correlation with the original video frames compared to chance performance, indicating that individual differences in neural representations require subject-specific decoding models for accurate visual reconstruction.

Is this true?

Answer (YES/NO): NO